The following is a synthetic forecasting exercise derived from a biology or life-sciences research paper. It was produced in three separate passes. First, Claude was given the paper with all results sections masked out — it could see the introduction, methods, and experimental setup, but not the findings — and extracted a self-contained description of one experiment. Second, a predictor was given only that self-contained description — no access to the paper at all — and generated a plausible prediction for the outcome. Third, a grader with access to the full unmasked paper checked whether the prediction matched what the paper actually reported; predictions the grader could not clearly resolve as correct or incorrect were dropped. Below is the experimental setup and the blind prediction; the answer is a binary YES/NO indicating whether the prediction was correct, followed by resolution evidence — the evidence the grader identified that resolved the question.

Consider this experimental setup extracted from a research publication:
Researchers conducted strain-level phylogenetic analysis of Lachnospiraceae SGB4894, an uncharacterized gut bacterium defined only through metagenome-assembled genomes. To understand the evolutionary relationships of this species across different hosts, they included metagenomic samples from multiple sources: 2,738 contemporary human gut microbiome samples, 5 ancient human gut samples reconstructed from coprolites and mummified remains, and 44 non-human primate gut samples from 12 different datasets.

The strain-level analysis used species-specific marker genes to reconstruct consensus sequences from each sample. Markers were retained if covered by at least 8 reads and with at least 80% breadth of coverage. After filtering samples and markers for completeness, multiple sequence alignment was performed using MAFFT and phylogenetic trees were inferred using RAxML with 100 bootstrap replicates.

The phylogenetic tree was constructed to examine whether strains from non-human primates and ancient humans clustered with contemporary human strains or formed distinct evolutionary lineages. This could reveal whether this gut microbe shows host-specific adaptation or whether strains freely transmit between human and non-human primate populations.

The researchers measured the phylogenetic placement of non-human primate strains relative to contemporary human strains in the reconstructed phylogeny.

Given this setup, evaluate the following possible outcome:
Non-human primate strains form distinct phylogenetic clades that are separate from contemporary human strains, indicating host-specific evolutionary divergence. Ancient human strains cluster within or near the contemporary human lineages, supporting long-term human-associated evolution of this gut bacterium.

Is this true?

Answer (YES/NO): YES